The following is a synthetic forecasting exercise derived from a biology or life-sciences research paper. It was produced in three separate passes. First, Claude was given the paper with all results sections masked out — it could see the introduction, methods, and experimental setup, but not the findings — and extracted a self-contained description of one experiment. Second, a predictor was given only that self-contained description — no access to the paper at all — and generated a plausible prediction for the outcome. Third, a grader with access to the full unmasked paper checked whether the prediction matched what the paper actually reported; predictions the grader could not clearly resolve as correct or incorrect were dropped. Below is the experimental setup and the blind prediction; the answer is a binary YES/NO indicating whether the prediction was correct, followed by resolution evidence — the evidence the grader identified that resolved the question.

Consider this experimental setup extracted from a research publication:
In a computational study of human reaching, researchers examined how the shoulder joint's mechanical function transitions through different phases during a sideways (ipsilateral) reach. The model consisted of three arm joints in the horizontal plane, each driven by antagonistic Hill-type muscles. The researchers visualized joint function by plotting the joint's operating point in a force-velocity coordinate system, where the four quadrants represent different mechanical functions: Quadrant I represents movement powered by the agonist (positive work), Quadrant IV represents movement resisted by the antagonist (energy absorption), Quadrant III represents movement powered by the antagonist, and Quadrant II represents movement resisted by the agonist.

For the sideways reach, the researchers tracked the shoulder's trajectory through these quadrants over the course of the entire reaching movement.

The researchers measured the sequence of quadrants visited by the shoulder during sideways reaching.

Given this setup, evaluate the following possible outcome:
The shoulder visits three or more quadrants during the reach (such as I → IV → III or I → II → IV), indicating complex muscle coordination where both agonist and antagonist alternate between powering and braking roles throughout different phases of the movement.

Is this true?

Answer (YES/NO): YES